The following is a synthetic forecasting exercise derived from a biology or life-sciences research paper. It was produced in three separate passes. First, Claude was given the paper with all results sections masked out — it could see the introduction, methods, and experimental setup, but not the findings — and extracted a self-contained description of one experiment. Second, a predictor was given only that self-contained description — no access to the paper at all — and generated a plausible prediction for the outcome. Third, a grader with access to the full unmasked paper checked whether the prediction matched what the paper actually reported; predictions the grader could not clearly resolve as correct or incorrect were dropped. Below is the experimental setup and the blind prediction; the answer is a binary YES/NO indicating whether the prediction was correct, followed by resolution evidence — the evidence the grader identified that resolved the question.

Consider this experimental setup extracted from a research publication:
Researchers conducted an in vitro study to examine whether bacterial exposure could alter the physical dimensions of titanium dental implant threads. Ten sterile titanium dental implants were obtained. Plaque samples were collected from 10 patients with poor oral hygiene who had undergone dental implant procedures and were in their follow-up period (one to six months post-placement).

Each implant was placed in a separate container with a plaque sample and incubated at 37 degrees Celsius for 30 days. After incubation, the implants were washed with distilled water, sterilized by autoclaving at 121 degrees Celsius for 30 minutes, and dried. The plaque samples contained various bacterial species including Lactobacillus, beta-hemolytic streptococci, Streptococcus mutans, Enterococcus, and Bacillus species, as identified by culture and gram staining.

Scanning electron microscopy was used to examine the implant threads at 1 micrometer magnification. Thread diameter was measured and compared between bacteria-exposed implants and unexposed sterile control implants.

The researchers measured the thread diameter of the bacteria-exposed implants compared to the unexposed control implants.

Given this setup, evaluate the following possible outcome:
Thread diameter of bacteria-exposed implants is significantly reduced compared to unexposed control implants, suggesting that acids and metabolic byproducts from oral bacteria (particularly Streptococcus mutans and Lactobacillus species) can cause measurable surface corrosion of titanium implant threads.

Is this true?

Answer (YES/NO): NO